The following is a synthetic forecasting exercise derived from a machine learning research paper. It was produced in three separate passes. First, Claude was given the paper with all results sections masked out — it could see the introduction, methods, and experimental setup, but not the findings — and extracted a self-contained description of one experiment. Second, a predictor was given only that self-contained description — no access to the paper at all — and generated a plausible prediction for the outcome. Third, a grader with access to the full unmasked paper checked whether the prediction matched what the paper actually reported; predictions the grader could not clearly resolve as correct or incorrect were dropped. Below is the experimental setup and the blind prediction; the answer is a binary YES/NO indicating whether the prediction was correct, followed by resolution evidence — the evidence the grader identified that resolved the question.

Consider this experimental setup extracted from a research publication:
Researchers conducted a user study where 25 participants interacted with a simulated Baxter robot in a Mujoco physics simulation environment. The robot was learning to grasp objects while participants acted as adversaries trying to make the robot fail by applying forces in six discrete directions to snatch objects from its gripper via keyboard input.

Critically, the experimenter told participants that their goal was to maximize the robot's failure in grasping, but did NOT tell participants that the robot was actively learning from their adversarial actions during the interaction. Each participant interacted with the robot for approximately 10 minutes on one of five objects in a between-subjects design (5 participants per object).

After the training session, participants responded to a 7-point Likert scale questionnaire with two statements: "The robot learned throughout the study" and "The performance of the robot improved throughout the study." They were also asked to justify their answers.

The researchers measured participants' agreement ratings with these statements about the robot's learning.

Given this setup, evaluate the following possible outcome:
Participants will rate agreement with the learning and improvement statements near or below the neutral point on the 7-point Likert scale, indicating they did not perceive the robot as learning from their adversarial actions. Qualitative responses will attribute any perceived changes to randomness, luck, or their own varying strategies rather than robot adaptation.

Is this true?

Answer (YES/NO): NO